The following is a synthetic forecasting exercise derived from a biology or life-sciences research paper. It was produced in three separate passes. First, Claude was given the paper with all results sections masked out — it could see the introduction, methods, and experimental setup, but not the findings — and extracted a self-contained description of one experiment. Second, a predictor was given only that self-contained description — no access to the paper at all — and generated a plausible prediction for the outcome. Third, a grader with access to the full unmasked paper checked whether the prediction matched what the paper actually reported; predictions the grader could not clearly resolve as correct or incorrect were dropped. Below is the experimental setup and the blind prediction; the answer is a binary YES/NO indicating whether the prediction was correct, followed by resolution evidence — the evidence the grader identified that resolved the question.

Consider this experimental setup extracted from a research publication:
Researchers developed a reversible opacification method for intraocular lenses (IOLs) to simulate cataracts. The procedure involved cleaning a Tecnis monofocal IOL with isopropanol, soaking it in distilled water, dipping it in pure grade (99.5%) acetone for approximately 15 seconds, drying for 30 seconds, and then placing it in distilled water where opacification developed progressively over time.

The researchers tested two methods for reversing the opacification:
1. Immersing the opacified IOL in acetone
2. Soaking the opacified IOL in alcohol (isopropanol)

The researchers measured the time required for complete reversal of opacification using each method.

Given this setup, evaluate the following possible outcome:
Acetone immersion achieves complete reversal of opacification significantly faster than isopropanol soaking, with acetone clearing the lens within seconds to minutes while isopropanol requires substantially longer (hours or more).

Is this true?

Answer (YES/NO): NO